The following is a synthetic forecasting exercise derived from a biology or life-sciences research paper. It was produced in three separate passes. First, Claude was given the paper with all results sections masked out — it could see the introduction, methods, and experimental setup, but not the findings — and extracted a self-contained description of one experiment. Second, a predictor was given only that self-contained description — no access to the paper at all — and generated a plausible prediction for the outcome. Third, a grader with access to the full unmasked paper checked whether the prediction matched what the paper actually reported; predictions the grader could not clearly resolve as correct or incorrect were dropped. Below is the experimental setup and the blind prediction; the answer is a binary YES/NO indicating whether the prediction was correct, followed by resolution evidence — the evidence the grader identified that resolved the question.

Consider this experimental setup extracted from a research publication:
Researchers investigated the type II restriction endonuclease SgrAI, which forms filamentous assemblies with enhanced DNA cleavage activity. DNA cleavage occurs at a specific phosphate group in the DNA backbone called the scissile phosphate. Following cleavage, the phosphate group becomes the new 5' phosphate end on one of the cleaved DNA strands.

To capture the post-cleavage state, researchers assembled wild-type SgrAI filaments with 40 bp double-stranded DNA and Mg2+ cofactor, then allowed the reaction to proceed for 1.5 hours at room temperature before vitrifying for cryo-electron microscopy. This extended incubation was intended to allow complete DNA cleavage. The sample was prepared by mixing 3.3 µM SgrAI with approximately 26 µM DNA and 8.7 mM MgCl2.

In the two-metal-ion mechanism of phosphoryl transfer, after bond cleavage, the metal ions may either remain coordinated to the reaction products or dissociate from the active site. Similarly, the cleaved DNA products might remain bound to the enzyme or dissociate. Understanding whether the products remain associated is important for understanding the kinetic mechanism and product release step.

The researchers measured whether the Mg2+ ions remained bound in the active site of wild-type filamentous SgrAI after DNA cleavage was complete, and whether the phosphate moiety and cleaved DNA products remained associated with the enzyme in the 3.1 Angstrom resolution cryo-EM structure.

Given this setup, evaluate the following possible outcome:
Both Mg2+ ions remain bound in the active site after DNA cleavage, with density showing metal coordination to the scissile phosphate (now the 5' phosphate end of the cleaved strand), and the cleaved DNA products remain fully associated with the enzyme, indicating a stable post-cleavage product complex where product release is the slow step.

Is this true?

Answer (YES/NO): NO